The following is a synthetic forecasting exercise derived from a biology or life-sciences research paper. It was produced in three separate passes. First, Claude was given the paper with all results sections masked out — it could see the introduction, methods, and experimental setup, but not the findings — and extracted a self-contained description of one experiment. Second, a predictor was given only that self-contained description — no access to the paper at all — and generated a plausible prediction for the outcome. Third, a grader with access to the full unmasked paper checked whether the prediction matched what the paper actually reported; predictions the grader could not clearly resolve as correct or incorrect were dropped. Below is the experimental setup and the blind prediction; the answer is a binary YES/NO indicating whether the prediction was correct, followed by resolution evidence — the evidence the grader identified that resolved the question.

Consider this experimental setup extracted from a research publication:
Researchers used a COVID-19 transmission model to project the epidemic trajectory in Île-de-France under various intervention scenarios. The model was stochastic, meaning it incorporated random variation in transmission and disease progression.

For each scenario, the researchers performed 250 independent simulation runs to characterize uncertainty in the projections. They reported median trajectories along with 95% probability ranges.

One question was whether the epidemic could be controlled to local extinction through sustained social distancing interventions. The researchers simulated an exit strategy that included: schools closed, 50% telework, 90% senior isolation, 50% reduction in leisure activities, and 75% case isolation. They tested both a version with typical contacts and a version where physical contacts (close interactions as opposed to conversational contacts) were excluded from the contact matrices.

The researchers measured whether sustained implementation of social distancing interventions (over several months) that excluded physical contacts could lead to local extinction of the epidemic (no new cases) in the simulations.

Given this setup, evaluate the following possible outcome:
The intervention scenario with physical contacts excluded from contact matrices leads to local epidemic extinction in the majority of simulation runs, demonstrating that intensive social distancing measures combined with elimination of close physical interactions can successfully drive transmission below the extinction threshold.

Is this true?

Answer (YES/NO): YES